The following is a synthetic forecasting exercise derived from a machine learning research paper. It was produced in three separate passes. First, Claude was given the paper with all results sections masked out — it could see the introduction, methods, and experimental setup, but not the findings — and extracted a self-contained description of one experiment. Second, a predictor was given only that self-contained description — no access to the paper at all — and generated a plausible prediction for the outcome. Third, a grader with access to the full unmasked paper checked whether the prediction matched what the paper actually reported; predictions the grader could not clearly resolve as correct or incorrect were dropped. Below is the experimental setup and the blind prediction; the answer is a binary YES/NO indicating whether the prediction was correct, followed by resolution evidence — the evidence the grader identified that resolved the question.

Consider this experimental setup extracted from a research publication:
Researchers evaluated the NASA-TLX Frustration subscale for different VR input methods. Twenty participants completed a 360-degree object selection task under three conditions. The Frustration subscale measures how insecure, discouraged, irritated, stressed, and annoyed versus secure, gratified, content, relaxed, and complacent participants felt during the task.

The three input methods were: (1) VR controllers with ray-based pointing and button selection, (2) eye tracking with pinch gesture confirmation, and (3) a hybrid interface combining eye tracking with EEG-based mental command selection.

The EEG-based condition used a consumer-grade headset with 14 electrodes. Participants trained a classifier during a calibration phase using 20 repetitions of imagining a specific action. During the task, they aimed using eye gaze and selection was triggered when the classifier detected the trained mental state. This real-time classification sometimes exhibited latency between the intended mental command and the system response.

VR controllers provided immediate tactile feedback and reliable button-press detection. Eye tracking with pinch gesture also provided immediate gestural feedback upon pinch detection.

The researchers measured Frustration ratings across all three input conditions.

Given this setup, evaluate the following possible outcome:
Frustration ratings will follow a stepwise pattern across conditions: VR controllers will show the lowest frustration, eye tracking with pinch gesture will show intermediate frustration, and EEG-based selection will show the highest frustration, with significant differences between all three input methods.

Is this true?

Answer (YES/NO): NO